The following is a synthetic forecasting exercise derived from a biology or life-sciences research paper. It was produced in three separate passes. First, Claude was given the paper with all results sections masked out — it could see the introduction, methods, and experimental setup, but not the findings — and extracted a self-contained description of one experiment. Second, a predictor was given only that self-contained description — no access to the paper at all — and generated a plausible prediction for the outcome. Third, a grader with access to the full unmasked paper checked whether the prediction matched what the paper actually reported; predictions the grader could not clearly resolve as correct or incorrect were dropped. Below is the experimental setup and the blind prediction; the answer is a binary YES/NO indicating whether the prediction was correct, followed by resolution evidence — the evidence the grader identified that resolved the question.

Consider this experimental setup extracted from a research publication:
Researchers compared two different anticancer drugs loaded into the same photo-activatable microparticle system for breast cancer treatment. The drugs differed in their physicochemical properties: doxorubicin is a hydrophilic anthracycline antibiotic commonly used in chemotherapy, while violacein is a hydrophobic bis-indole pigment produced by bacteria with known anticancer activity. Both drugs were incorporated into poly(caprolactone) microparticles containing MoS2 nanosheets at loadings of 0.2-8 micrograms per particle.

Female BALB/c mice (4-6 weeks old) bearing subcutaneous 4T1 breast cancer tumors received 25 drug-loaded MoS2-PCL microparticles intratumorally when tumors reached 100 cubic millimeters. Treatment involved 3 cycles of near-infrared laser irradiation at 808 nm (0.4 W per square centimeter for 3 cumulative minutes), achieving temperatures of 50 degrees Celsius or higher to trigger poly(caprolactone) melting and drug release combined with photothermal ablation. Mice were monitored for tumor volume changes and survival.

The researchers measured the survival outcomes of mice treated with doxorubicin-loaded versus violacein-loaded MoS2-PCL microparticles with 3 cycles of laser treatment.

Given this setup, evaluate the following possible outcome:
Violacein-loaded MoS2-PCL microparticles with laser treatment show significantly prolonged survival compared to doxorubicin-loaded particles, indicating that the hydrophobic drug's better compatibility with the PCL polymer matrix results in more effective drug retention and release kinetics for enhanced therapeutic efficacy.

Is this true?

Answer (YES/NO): NO